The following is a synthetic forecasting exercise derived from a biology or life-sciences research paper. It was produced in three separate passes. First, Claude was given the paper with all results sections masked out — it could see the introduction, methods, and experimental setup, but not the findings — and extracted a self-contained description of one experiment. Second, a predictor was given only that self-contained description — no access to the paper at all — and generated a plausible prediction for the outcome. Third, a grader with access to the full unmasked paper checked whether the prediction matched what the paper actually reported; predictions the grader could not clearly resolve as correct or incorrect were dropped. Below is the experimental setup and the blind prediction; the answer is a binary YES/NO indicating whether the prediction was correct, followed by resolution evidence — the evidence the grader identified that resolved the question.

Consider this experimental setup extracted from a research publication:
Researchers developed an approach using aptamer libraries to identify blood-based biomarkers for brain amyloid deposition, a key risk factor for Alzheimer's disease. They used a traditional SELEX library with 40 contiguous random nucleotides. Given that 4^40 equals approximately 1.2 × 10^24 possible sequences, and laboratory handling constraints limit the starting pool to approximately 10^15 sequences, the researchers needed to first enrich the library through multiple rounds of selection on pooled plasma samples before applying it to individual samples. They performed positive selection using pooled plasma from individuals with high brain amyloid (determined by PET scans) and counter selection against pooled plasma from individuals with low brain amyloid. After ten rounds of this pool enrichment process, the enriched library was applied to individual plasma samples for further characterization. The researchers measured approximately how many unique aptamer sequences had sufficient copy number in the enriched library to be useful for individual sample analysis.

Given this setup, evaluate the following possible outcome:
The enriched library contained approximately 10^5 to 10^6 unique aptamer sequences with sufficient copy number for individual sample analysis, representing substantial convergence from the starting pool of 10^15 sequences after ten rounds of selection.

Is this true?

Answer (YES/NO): NO